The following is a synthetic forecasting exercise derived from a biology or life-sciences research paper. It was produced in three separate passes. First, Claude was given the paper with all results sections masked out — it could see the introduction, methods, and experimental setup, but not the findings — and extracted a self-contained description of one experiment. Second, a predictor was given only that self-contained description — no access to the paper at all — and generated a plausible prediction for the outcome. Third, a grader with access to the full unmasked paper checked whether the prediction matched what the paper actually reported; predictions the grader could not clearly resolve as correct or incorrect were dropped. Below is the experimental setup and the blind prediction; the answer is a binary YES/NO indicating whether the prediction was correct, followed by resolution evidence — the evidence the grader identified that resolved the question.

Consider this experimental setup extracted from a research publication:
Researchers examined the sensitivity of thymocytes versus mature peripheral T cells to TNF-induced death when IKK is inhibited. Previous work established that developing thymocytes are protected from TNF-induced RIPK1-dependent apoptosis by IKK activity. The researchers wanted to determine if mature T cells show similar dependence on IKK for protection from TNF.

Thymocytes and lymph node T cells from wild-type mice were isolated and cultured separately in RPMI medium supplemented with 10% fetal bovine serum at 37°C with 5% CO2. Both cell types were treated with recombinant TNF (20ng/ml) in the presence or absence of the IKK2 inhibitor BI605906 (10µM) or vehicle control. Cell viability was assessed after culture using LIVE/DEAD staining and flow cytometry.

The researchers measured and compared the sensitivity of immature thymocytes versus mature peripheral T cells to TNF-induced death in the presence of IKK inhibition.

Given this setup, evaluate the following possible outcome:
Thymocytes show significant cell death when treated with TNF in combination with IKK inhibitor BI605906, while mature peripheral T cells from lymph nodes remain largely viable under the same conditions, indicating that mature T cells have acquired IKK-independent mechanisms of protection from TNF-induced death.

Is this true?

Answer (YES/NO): NO